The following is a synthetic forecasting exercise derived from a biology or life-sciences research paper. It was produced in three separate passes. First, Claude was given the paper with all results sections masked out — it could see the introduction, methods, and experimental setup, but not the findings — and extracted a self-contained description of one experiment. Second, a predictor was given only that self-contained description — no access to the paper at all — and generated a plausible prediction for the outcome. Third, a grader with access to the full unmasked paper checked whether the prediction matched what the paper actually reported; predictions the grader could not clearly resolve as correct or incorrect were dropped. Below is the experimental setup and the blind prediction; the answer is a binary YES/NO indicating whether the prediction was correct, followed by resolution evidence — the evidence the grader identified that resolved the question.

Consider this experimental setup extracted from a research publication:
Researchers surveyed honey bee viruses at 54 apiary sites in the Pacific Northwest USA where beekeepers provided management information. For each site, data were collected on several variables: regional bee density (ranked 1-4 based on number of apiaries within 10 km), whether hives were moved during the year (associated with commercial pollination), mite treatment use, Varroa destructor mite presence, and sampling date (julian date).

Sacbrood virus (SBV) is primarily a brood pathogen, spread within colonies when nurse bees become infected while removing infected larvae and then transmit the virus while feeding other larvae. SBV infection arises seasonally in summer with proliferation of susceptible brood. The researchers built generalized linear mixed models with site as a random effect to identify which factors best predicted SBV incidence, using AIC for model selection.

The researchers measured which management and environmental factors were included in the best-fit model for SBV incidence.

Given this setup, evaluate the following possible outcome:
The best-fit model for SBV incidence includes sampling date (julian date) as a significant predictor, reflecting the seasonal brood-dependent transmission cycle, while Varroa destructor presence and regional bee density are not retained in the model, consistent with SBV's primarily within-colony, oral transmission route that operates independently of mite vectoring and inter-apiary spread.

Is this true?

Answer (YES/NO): NO